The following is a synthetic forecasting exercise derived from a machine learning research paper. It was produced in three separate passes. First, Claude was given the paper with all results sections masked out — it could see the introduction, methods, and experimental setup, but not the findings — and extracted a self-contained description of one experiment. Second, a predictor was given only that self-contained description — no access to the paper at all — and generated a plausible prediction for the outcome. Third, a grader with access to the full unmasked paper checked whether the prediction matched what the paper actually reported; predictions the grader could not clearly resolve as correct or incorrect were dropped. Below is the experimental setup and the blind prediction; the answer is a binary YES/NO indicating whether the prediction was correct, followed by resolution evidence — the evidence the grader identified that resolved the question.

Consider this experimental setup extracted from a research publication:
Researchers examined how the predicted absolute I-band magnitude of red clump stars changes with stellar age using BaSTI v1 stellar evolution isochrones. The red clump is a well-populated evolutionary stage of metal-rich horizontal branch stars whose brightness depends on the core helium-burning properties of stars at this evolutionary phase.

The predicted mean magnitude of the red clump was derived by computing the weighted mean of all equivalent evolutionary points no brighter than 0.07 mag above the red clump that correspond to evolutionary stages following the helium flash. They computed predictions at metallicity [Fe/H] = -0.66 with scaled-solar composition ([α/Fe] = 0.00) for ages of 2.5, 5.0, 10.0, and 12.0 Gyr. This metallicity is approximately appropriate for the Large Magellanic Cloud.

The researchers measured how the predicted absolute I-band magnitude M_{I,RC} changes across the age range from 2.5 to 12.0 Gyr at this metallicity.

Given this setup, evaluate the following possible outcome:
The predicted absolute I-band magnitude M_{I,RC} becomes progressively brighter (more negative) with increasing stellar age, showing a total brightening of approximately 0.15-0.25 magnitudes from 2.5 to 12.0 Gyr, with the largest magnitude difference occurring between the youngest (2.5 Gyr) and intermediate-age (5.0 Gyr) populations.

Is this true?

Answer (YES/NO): NO